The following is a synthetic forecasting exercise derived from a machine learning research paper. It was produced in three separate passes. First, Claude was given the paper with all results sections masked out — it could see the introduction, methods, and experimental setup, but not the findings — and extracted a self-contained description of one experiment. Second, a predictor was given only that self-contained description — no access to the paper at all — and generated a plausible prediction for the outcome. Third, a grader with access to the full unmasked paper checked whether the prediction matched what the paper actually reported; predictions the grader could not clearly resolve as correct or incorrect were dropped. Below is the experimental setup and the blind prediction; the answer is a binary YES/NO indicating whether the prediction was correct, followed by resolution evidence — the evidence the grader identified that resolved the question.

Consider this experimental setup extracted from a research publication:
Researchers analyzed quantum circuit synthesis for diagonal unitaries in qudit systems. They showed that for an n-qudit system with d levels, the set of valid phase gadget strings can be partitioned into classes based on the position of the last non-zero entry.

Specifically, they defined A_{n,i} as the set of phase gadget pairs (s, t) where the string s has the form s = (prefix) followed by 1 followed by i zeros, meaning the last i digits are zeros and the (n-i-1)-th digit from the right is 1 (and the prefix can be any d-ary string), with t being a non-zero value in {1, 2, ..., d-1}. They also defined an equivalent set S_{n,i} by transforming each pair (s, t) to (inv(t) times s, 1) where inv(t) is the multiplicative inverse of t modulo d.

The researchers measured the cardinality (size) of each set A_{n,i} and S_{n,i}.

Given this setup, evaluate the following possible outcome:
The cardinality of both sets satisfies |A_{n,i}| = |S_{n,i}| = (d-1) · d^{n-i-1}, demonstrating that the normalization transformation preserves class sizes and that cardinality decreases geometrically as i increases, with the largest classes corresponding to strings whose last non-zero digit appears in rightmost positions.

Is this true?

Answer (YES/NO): YES